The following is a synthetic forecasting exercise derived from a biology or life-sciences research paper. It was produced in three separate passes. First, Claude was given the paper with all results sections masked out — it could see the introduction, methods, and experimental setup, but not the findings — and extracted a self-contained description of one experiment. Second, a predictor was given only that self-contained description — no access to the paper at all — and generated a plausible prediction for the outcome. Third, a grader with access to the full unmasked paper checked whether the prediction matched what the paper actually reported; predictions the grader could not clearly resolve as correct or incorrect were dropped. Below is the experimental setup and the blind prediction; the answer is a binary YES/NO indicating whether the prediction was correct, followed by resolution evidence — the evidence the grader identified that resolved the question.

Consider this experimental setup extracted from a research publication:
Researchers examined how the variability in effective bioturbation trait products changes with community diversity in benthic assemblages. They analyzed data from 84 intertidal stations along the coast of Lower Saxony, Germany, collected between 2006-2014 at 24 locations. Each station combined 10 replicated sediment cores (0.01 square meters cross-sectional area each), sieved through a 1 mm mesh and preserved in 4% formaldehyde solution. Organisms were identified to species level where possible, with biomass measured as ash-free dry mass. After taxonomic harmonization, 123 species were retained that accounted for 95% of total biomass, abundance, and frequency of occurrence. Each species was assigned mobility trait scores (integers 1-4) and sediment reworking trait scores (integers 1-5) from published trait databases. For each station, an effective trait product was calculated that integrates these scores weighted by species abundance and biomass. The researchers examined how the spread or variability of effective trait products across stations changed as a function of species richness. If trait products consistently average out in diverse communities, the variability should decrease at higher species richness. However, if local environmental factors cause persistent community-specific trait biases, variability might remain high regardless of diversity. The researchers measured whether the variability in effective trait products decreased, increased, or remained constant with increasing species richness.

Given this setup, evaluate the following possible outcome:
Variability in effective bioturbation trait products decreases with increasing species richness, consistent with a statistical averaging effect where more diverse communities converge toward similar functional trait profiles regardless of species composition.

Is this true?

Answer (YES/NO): YES